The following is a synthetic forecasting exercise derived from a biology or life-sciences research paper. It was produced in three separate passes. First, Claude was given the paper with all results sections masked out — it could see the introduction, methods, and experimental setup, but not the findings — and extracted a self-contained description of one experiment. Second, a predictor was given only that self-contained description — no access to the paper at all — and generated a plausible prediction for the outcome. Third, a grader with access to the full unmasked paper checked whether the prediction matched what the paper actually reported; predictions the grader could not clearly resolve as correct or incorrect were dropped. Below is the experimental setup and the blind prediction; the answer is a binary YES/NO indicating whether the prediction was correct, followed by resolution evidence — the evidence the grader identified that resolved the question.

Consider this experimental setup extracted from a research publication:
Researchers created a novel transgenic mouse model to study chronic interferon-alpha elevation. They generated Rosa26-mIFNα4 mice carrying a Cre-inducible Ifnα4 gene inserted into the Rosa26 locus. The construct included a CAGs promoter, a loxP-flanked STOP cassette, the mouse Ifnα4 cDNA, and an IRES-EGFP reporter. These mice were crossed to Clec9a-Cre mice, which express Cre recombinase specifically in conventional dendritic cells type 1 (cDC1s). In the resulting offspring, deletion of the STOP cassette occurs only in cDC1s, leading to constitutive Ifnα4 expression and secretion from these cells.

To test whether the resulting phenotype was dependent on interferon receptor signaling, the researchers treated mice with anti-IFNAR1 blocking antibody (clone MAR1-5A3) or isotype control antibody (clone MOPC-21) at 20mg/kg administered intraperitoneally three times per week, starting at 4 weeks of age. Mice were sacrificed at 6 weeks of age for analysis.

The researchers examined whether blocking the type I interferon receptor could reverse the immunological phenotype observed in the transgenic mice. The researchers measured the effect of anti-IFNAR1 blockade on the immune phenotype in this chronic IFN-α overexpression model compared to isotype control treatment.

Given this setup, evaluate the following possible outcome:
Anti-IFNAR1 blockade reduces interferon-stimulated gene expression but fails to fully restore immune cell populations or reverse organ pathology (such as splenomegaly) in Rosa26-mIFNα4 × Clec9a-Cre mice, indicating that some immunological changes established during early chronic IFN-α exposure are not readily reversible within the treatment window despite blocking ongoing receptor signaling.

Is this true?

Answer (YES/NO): YES